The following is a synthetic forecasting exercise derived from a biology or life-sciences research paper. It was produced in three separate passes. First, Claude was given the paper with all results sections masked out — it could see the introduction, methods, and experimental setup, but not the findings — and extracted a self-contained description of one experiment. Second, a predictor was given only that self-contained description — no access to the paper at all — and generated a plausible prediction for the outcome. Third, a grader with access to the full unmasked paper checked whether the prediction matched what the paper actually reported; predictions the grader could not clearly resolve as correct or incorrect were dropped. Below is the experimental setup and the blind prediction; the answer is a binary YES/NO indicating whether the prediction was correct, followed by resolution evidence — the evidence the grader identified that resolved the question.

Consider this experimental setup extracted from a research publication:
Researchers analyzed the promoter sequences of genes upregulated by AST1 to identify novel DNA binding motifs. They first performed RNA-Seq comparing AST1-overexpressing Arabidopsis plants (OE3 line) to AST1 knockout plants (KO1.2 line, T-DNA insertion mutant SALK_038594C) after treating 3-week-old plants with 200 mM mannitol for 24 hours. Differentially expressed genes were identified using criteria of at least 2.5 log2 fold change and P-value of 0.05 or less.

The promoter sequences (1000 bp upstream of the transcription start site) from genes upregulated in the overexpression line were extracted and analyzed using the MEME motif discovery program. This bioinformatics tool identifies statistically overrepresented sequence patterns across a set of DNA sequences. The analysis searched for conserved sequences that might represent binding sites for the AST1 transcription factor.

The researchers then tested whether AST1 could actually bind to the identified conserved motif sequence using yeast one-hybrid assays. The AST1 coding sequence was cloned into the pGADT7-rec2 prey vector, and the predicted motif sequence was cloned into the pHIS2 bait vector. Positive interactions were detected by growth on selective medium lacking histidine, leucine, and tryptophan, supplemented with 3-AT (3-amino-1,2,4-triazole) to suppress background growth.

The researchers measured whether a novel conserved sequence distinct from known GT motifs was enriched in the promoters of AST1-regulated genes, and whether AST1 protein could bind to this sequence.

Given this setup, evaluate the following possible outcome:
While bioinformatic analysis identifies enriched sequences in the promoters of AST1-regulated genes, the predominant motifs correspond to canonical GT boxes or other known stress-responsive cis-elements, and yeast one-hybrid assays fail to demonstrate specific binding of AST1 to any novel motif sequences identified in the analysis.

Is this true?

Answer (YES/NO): NO